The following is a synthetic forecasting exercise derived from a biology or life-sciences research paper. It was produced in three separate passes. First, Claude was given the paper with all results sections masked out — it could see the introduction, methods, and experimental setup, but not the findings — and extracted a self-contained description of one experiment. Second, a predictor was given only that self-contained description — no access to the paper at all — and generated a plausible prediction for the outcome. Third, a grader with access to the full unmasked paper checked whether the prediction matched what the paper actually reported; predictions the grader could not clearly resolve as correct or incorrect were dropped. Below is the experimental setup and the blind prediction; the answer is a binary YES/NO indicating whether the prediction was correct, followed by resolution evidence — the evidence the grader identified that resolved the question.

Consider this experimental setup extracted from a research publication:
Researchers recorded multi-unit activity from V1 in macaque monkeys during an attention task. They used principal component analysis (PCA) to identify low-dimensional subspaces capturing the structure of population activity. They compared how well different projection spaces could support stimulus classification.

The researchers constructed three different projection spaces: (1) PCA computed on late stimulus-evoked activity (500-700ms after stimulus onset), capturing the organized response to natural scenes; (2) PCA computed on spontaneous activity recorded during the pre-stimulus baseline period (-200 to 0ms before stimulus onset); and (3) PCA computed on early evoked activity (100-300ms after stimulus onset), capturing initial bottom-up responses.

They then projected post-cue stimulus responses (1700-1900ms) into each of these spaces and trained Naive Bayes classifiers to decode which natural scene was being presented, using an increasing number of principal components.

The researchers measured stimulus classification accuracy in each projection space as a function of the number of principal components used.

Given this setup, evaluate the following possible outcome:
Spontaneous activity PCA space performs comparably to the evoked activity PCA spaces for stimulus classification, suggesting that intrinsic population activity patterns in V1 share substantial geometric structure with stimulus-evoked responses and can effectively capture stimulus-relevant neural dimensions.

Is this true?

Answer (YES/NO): NO